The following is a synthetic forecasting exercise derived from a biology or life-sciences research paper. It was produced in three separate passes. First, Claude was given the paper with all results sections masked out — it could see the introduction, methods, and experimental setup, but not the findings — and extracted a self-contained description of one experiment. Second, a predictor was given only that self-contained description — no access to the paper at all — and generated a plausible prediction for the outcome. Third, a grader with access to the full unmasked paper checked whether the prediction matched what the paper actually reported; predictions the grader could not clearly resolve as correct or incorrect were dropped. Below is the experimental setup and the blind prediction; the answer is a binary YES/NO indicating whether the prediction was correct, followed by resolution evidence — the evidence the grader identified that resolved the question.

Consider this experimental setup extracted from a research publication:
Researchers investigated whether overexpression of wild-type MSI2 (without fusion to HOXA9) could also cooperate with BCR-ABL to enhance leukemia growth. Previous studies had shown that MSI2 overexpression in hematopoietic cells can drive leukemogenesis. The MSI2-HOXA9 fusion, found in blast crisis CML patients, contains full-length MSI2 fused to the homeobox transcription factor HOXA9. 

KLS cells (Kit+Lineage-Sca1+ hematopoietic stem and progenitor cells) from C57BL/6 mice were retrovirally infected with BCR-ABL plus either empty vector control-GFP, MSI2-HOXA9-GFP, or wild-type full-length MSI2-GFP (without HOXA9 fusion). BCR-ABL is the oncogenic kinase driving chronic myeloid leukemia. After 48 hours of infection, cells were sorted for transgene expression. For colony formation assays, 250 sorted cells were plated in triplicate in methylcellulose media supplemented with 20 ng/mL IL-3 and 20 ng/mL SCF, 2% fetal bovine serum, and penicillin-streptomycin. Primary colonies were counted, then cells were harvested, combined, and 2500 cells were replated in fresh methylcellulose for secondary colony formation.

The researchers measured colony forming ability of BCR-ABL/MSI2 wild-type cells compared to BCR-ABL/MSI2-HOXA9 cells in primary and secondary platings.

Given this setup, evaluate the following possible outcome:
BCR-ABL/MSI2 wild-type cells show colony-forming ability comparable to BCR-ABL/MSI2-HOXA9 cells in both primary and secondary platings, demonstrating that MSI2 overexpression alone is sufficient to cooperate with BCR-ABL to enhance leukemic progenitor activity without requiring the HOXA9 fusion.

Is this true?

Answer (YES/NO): NO